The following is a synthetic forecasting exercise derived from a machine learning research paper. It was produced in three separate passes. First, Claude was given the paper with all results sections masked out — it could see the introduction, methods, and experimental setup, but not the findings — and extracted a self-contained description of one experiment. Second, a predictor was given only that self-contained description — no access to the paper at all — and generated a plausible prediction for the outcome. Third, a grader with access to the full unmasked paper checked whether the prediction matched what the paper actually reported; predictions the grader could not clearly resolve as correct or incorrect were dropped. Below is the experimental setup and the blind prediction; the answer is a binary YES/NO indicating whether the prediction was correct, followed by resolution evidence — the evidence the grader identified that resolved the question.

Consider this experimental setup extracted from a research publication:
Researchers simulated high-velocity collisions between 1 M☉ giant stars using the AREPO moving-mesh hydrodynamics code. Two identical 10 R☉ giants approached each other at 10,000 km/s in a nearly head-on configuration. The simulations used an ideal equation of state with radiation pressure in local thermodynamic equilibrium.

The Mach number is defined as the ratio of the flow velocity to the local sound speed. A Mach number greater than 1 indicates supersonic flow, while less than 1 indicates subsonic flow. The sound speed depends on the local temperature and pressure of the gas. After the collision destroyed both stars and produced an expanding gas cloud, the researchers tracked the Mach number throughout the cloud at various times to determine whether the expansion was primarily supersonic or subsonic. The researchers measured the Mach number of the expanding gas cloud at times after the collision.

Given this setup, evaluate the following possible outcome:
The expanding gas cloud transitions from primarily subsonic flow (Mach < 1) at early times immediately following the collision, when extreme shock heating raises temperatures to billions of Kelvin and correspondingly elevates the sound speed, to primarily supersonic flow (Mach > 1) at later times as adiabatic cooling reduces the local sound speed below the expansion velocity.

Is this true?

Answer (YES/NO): NO